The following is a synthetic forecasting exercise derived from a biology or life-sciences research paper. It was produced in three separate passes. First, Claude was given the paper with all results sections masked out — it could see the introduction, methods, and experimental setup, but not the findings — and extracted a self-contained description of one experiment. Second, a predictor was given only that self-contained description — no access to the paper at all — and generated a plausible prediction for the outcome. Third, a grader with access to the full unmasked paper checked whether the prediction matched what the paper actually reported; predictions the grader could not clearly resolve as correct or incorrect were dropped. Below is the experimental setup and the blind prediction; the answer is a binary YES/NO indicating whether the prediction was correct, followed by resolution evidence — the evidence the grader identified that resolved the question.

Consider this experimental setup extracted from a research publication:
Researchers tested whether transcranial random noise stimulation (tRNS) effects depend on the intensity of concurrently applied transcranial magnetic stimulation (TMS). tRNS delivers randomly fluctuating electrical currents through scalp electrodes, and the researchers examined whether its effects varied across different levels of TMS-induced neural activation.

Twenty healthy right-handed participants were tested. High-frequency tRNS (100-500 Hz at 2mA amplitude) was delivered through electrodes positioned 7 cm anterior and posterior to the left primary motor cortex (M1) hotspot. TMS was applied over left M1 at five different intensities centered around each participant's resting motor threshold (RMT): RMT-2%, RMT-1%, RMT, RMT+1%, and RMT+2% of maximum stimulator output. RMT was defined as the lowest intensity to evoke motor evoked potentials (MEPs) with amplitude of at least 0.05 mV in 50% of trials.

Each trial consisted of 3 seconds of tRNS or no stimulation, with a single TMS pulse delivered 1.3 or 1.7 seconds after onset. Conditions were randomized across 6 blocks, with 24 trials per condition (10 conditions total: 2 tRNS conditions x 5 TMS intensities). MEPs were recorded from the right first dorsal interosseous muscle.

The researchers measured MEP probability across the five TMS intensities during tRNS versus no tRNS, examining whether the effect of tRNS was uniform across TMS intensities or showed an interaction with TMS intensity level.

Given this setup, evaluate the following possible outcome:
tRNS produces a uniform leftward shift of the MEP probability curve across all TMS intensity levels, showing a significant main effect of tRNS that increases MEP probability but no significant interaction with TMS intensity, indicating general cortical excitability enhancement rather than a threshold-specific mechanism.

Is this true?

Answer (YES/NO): YES